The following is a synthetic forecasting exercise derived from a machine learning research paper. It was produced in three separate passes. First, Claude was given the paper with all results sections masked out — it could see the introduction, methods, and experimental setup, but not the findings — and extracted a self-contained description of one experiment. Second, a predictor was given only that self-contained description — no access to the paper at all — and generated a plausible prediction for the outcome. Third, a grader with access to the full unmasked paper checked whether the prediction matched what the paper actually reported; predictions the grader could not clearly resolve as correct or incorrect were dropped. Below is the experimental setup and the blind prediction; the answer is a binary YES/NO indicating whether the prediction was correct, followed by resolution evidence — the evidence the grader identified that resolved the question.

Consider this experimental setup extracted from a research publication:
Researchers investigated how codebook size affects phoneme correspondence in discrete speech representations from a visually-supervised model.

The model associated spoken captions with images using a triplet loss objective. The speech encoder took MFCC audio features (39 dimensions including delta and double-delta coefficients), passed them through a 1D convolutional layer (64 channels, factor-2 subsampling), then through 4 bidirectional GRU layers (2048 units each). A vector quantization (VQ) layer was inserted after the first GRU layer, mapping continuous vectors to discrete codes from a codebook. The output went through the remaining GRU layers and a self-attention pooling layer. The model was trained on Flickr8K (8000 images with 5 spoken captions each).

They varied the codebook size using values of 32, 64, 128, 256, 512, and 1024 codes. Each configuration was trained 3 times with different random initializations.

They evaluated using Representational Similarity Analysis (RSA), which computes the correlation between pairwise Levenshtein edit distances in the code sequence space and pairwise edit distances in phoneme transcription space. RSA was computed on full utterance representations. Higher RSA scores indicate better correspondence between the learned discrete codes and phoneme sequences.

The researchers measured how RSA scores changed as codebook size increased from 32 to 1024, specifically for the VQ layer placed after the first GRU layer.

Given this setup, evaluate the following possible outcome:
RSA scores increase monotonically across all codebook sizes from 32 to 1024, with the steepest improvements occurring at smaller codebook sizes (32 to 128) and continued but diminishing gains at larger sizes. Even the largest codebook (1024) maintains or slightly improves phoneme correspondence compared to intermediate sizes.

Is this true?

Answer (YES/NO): NO